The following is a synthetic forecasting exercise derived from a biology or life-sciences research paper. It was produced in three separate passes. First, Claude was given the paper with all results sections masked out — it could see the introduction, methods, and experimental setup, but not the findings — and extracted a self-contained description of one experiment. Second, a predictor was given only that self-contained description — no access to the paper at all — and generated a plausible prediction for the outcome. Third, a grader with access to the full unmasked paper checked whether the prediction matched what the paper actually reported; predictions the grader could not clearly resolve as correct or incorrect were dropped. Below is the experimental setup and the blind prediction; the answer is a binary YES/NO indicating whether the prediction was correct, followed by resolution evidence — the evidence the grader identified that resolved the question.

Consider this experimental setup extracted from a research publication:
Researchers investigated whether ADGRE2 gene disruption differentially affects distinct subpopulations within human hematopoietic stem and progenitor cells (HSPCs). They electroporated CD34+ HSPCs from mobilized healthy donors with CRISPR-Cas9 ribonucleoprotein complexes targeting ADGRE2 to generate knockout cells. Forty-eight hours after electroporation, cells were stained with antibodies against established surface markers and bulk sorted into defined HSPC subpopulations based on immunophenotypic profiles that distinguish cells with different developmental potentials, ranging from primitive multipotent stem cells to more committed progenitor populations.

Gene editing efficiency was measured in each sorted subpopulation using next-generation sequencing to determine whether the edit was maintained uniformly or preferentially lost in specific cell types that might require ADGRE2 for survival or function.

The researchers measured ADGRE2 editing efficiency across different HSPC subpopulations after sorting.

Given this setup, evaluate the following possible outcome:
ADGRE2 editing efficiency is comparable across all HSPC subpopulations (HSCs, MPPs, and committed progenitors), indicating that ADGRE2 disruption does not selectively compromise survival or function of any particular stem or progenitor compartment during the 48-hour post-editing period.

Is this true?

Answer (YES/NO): YES